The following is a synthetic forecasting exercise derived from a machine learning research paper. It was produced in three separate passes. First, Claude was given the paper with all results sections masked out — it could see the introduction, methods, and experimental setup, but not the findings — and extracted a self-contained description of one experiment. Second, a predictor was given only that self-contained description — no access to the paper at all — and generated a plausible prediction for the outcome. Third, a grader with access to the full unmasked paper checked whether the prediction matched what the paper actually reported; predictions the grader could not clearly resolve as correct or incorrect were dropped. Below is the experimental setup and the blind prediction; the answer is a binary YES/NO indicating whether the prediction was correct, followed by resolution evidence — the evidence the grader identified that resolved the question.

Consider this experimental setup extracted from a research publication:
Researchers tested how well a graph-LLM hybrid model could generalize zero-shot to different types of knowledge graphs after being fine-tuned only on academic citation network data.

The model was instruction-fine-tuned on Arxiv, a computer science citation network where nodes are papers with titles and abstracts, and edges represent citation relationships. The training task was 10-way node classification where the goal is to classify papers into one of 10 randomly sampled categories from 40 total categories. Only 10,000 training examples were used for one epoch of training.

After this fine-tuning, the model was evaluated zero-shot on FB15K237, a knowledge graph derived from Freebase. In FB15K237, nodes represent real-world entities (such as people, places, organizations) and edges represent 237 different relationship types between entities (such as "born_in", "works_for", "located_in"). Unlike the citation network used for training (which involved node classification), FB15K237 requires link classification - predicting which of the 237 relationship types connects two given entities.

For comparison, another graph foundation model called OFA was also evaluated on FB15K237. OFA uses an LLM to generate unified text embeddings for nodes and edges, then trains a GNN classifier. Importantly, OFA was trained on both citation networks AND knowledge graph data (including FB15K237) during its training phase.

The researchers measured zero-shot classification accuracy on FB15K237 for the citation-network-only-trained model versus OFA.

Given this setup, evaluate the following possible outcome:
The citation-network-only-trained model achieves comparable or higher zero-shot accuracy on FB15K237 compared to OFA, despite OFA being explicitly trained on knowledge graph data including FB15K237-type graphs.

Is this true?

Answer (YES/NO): NO